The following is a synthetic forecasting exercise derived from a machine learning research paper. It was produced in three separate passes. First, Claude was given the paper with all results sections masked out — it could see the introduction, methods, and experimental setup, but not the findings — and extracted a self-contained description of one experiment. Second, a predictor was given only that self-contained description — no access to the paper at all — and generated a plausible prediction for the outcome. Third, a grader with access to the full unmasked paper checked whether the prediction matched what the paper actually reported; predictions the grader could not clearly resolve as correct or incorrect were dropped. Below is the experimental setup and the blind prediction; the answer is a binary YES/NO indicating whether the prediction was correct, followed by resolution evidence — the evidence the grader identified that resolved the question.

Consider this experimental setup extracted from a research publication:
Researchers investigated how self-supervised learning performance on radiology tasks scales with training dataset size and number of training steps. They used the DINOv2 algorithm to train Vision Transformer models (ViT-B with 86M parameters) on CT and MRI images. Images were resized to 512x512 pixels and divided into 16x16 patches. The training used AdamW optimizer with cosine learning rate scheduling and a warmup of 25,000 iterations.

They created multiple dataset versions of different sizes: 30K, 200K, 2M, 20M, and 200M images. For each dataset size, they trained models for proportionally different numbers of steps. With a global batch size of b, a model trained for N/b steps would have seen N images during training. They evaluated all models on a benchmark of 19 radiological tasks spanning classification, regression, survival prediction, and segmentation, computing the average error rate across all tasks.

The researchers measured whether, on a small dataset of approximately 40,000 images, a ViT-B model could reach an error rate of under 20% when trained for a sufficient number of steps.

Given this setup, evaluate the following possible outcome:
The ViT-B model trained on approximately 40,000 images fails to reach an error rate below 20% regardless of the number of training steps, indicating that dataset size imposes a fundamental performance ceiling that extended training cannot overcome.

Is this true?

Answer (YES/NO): NO